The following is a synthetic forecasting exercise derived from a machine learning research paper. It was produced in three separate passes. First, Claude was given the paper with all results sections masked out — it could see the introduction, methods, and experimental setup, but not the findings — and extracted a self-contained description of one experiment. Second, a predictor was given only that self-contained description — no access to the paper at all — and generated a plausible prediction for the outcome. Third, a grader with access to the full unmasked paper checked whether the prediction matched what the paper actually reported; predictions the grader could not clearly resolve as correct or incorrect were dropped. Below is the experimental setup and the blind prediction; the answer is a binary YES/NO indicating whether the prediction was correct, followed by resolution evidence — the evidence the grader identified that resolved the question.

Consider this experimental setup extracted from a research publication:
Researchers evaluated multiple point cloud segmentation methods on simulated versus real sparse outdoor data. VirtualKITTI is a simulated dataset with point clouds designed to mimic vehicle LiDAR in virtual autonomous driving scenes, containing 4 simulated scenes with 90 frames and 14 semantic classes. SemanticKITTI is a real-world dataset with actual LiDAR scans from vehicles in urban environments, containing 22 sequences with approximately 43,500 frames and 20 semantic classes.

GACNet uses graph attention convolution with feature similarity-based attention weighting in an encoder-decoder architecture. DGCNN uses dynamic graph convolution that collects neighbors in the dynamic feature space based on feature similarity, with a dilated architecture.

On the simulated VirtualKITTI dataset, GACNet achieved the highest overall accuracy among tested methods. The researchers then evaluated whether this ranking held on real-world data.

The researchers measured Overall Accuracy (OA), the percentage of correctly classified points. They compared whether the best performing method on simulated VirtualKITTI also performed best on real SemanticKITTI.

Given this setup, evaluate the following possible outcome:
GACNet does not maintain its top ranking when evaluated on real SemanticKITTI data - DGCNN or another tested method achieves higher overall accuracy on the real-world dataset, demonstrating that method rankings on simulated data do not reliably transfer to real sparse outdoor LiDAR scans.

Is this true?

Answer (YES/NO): YES